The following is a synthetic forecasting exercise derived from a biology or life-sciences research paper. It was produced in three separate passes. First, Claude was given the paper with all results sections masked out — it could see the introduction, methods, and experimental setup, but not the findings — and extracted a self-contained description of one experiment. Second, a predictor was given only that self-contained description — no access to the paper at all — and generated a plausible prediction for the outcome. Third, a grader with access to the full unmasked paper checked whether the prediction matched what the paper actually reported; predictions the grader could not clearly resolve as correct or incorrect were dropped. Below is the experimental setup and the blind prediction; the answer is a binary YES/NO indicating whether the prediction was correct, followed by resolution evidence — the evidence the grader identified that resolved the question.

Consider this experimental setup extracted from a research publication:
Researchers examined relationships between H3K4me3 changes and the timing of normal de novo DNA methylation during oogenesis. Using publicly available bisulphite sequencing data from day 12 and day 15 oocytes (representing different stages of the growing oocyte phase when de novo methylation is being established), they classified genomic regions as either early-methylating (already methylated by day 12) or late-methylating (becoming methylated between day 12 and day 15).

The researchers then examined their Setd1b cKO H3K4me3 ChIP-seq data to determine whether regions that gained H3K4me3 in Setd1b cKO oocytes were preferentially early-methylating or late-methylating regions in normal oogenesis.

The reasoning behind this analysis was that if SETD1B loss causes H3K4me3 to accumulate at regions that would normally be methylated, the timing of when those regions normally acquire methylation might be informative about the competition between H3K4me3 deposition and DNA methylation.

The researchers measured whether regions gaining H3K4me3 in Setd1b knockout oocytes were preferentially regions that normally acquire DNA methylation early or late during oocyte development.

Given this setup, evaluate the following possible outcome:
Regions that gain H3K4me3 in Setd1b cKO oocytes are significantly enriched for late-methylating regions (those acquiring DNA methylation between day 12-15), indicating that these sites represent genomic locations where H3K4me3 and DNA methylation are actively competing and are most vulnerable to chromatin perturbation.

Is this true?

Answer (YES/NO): YES